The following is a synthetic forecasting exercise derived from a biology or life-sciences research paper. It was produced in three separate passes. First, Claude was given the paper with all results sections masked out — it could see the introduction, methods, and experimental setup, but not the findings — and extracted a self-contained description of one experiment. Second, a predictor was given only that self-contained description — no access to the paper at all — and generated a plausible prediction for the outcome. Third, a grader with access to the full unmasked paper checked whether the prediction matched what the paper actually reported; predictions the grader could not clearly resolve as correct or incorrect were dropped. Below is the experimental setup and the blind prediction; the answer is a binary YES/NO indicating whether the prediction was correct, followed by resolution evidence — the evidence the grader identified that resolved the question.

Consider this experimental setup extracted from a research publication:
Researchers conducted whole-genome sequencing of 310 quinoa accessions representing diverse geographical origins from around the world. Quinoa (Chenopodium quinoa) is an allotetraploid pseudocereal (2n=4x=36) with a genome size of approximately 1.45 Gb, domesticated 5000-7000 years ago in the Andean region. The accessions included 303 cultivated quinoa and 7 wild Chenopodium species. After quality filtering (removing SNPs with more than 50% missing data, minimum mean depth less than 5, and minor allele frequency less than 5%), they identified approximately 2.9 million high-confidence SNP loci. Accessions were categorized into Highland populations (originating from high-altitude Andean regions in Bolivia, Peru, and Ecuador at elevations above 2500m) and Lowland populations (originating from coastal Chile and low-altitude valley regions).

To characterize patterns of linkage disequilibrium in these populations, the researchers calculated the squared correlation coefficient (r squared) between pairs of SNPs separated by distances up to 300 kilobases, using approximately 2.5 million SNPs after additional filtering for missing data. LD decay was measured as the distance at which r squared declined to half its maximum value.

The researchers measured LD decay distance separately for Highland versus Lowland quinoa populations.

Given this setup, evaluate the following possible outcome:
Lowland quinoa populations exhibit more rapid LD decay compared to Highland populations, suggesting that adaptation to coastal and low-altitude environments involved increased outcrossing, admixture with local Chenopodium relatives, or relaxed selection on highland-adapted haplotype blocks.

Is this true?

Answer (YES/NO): NO